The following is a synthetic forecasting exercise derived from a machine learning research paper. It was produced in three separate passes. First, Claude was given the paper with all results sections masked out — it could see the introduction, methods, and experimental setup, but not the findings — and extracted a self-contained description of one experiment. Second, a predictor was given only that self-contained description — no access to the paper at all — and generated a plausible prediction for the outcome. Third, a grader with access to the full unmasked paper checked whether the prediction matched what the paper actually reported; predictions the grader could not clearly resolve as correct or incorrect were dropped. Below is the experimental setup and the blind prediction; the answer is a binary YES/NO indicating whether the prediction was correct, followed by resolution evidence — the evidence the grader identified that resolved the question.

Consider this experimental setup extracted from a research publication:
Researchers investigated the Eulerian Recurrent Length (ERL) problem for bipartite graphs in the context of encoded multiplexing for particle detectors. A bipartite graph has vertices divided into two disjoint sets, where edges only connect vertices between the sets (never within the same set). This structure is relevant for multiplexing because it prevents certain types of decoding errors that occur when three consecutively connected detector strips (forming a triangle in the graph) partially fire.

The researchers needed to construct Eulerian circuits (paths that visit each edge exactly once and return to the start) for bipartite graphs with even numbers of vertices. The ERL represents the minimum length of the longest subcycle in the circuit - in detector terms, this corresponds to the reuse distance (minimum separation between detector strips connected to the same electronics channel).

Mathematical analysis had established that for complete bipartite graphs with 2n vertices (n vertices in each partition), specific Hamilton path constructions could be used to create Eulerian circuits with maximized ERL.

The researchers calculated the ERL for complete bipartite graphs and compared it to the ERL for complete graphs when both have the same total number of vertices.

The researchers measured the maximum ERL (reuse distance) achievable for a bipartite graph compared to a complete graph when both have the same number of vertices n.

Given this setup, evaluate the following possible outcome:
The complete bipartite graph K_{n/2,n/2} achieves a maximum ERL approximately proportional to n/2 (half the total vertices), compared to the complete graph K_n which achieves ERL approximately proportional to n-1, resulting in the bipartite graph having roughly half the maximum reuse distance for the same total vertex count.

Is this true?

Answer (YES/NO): NO